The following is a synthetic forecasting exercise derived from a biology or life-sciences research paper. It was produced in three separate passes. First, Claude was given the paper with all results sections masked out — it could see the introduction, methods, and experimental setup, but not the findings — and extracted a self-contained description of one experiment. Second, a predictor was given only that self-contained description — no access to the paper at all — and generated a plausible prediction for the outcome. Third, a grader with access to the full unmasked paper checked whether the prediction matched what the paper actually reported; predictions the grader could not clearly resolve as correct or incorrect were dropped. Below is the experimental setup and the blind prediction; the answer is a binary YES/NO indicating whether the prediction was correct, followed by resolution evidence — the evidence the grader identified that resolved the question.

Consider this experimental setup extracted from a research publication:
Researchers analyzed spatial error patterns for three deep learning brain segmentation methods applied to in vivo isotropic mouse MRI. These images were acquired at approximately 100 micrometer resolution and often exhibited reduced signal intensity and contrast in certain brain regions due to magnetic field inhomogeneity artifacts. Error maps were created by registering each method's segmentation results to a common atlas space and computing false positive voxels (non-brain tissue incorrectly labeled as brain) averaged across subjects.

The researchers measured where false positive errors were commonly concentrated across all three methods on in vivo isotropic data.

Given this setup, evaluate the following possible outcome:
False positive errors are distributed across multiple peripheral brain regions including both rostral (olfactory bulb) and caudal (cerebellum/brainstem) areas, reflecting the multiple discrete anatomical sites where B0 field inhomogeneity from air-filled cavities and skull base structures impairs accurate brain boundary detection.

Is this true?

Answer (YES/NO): NO